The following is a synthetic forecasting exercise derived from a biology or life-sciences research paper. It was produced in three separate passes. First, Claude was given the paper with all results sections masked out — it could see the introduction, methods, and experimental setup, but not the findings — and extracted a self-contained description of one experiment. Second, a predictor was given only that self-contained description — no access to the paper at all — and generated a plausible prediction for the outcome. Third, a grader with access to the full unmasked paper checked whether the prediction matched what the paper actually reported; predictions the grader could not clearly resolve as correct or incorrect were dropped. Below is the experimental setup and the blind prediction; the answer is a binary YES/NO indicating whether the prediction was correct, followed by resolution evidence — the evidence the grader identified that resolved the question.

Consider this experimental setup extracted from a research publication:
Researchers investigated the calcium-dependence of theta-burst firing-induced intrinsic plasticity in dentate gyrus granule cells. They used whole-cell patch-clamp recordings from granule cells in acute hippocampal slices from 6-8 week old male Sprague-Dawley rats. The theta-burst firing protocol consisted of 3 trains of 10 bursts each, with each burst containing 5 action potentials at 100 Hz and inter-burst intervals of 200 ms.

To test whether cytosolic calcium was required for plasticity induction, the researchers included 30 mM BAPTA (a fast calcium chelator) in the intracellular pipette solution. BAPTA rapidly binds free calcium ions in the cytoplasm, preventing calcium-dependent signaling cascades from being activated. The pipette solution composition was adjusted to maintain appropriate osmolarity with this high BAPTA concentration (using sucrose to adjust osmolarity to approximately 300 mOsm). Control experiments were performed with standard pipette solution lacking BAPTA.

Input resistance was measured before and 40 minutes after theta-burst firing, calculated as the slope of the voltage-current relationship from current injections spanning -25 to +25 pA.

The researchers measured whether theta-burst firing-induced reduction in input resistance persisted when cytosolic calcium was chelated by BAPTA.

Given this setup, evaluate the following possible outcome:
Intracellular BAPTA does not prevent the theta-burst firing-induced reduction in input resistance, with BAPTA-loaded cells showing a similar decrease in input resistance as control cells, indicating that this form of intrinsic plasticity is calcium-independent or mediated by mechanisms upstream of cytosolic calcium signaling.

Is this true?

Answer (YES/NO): NO